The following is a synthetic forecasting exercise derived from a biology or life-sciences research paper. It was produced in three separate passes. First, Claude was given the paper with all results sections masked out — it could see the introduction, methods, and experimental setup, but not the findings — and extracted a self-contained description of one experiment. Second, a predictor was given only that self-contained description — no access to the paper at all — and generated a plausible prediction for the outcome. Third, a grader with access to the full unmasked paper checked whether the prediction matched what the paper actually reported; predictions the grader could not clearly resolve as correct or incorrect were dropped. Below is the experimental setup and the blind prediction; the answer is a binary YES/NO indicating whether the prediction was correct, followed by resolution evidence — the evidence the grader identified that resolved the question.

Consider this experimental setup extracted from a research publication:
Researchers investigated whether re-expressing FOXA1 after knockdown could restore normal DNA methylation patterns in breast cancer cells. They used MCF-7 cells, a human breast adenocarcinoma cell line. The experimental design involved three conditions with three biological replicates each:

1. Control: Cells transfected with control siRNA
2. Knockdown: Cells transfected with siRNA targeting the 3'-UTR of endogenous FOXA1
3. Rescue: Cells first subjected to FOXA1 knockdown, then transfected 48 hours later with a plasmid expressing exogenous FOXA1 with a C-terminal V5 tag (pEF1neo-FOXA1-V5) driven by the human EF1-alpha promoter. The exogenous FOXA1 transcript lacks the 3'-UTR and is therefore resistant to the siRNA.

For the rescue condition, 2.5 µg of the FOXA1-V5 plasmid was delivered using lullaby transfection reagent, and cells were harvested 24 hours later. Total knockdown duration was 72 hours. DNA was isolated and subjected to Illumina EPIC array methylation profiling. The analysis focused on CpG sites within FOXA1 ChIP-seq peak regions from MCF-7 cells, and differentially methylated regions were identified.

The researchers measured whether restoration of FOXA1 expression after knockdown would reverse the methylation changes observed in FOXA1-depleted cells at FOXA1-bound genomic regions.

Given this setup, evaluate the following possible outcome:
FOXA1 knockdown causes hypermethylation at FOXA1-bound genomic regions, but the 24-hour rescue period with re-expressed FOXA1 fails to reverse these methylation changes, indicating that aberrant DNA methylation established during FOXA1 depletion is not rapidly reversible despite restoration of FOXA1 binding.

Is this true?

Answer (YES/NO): YES